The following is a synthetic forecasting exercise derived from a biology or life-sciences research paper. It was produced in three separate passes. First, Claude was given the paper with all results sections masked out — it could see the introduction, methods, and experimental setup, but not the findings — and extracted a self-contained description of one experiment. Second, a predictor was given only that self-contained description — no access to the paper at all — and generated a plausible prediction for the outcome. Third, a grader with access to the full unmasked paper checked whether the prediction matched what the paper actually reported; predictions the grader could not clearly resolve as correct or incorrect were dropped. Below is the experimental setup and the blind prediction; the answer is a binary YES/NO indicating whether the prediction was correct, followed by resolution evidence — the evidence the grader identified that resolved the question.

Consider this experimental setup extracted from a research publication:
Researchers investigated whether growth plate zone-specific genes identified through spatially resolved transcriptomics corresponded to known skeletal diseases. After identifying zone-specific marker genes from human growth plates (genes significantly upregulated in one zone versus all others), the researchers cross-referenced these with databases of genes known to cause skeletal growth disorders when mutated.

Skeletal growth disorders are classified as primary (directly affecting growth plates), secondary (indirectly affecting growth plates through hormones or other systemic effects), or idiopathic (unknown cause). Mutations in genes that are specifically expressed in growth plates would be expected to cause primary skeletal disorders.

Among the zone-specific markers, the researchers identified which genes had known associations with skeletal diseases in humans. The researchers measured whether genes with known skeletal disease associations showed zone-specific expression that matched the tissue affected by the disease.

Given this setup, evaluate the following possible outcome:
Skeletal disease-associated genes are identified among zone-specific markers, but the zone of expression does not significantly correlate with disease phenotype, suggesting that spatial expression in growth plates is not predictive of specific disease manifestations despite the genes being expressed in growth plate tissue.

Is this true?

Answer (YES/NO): NO